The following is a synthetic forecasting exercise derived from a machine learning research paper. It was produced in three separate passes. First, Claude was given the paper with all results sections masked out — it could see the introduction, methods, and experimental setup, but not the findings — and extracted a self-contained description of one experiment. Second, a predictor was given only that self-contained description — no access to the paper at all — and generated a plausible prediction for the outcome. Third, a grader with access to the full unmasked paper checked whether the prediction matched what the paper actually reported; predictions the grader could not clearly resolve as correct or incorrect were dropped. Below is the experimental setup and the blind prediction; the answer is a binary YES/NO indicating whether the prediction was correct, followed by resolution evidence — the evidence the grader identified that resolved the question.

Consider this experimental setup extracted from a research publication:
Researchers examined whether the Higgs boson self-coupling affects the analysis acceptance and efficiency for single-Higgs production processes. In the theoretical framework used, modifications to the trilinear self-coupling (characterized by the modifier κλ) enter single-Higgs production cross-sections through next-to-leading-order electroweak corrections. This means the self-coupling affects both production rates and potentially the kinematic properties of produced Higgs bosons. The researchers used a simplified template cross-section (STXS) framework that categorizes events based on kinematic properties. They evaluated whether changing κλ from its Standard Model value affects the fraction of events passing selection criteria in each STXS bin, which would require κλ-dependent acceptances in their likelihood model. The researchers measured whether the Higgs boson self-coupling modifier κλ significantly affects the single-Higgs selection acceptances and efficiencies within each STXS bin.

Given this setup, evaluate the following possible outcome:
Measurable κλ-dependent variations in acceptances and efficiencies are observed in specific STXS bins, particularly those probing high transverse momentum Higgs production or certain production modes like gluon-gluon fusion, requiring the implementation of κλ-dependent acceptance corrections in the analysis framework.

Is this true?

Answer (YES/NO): NO